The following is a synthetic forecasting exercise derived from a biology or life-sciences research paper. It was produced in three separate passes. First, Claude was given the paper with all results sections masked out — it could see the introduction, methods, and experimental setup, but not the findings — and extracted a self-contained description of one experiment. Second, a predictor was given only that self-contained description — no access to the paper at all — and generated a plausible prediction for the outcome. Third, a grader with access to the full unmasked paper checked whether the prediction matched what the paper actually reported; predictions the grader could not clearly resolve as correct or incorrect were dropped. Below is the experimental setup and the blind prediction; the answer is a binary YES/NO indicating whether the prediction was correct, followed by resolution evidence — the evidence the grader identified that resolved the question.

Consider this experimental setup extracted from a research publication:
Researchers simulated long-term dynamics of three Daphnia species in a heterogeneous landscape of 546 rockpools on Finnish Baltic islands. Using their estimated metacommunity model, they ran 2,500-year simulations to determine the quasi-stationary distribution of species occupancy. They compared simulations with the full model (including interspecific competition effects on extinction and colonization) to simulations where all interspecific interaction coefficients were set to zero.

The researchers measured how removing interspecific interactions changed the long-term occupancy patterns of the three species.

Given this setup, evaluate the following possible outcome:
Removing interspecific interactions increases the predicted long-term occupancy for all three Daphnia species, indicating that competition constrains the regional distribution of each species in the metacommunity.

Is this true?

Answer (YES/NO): NO